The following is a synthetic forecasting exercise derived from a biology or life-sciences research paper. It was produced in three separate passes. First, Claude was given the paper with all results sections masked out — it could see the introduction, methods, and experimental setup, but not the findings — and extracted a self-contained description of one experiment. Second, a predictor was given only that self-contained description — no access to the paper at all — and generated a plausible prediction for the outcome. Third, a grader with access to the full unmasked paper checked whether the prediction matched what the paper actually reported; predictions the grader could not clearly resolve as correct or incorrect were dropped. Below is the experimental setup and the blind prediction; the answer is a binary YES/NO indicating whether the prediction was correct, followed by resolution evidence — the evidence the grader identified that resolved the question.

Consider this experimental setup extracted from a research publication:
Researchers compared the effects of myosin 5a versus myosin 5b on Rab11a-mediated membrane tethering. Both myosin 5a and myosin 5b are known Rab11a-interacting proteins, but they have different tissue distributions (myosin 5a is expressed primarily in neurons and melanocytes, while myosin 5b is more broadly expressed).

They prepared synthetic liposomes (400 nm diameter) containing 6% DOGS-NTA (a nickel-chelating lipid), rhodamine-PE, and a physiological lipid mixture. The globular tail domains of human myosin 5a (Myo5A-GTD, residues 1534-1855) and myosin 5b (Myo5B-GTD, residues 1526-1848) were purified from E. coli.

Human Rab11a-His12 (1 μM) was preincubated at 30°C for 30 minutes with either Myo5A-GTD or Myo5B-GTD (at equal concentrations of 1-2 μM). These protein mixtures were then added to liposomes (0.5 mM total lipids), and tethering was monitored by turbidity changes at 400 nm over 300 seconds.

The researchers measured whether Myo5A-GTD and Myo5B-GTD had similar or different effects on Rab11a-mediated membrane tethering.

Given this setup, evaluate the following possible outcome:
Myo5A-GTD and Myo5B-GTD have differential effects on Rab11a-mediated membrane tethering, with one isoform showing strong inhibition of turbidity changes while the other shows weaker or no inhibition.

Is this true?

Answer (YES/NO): NO